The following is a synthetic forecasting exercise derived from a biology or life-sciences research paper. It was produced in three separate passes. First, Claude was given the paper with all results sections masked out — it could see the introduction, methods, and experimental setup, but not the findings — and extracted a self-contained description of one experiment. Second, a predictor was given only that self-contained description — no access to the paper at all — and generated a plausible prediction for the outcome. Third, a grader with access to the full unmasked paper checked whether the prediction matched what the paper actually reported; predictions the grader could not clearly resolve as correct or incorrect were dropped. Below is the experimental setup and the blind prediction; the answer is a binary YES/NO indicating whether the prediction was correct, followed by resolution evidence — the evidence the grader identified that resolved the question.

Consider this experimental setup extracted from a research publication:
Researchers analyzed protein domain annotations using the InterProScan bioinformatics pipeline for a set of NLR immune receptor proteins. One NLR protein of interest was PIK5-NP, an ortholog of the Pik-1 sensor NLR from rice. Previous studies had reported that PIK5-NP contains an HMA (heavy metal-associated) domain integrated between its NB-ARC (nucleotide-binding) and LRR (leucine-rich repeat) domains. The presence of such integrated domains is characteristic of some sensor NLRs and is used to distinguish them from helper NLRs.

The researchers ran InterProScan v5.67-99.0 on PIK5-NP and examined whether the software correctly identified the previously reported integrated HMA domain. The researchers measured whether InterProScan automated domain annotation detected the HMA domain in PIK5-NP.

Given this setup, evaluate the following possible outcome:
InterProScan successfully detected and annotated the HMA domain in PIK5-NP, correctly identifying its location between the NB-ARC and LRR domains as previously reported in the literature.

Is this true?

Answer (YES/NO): NO